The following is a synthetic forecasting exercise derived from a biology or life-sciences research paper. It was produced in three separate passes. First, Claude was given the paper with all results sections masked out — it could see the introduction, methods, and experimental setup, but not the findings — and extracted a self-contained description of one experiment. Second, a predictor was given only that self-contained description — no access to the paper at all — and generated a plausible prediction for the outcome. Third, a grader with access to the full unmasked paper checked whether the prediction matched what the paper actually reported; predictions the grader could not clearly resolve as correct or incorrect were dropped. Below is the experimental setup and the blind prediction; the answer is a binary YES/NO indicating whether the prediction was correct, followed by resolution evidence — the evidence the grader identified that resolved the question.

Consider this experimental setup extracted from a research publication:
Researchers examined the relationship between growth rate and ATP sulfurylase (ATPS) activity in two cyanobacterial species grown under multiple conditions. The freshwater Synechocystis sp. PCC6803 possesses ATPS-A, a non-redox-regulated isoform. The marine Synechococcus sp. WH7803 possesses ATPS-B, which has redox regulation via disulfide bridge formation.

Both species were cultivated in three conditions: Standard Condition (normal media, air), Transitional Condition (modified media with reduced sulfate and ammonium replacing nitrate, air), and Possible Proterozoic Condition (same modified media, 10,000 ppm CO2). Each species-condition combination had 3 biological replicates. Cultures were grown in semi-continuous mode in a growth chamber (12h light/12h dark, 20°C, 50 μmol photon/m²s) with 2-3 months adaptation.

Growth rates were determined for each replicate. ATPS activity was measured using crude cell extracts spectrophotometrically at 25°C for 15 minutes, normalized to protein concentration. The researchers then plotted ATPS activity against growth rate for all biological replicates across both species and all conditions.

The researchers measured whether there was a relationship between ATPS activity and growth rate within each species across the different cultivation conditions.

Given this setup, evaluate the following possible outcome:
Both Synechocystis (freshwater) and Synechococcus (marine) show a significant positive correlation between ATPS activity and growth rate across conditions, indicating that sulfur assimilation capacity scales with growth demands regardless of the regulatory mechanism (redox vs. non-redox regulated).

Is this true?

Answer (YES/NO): NO